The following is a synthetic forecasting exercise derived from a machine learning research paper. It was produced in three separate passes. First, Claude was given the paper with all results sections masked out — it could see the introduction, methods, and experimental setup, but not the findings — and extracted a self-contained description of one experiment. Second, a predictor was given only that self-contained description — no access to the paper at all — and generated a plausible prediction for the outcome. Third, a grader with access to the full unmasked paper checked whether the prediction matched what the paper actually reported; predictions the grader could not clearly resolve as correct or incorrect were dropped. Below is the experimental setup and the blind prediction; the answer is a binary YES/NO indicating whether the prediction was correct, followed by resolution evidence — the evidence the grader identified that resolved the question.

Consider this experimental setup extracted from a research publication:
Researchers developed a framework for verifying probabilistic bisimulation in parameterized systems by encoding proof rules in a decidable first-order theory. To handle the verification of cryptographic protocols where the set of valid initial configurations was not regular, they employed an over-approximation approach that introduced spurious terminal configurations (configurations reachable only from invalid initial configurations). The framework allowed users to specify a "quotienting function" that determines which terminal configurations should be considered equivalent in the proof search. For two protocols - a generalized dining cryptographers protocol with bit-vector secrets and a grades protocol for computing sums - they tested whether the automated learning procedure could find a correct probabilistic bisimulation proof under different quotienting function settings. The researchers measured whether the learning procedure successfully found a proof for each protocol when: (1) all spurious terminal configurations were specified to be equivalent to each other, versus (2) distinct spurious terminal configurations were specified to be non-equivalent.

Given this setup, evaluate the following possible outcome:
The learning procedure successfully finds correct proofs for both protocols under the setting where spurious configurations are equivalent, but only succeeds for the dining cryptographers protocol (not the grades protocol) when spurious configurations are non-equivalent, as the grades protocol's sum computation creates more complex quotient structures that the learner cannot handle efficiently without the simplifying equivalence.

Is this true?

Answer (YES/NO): NO